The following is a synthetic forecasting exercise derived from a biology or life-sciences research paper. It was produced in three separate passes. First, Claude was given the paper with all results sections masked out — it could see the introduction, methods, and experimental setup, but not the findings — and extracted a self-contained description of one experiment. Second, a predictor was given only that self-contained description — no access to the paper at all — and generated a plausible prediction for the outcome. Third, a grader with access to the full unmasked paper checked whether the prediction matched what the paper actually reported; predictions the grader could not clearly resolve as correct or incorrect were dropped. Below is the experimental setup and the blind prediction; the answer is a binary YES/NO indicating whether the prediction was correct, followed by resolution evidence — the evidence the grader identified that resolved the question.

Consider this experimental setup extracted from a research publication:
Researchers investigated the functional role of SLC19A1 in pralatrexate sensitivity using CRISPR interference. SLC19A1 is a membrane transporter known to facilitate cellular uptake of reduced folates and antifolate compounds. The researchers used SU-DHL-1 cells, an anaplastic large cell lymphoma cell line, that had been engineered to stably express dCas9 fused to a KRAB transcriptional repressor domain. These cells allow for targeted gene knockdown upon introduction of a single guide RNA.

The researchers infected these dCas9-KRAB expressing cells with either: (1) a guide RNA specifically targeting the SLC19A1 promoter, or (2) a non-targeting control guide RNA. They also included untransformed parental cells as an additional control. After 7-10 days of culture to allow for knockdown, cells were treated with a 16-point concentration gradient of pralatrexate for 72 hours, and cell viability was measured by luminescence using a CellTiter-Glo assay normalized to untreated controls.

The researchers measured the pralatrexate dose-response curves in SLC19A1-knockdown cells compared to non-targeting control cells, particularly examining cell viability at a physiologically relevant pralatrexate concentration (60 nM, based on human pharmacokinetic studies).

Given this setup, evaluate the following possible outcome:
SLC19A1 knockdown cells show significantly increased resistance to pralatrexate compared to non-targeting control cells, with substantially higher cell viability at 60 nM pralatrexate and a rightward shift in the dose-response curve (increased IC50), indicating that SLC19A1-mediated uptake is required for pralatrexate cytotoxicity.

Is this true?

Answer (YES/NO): YES